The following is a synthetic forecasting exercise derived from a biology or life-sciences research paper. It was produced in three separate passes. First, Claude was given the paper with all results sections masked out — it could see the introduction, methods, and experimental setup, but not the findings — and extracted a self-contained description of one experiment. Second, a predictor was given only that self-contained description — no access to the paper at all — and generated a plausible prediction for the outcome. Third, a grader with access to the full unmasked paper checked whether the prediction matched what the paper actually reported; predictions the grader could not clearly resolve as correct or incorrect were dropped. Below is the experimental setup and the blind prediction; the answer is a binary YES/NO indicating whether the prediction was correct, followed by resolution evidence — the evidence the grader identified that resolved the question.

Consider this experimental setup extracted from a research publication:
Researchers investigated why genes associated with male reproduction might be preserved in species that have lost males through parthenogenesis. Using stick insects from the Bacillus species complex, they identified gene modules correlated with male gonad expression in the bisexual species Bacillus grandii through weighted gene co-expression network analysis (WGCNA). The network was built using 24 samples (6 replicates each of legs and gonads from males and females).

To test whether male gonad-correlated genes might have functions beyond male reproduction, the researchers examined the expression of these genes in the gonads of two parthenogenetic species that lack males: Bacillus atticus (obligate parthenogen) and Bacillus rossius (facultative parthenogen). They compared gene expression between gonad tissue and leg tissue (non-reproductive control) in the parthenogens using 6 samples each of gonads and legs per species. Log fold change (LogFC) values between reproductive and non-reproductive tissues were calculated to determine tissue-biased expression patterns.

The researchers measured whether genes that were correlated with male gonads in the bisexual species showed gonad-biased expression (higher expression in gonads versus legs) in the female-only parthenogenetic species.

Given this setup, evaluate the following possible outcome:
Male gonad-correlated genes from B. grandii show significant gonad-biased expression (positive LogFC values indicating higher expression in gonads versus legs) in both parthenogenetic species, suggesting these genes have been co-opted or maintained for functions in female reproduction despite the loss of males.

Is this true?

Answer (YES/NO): YES